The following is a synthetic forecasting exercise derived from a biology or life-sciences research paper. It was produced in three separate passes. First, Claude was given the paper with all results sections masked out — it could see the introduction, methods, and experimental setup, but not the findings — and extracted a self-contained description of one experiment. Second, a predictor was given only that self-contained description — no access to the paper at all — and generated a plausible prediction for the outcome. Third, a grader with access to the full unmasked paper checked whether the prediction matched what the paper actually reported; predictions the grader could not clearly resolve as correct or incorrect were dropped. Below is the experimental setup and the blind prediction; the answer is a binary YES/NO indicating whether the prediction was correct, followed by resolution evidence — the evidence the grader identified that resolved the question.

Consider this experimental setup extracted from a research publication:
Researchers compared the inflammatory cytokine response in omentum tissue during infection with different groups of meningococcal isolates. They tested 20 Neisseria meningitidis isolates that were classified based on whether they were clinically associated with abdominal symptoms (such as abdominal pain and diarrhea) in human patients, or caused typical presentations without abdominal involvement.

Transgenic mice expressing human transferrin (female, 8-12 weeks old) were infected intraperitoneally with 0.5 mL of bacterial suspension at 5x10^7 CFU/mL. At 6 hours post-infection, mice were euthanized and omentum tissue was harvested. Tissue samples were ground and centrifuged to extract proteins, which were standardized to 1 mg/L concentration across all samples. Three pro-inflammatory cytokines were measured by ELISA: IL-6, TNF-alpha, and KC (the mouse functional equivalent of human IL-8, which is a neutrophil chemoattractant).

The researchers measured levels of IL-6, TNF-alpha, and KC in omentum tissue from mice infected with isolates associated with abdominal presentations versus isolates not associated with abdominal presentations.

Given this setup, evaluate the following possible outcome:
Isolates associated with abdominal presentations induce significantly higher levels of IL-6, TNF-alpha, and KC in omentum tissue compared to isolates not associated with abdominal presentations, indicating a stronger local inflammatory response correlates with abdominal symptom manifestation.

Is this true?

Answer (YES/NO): NO